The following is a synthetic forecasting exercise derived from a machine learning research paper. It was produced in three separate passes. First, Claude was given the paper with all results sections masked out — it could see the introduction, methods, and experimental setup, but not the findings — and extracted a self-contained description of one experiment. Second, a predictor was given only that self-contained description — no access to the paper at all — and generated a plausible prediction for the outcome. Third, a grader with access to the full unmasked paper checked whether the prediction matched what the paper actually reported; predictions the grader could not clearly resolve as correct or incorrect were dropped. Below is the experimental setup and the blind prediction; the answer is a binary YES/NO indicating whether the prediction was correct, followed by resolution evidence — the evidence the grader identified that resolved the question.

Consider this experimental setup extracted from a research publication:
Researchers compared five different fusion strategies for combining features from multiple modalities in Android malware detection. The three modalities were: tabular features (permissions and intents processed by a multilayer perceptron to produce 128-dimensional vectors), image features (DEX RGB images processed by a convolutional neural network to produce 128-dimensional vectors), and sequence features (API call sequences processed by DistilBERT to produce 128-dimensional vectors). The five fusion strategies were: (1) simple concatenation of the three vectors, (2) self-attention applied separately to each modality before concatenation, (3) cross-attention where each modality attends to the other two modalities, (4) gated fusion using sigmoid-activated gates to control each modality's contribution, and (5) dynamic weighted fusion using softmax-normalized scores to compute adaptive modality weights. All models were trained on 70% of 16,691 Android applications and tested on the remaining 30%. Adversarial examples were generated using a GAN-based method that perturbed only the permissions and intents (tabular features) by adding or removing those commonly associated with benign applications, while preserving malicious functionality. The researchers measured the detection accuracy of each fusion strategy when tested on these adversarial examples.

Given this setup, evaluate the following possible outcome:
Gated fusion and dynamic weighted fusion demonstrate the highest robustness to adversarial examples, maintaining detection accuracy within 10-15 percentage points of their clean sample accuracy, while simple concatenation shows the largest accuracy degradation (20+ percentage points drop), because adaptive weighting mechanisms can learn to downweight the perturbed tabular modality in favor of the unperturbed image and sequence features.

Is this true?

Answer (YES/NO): NO